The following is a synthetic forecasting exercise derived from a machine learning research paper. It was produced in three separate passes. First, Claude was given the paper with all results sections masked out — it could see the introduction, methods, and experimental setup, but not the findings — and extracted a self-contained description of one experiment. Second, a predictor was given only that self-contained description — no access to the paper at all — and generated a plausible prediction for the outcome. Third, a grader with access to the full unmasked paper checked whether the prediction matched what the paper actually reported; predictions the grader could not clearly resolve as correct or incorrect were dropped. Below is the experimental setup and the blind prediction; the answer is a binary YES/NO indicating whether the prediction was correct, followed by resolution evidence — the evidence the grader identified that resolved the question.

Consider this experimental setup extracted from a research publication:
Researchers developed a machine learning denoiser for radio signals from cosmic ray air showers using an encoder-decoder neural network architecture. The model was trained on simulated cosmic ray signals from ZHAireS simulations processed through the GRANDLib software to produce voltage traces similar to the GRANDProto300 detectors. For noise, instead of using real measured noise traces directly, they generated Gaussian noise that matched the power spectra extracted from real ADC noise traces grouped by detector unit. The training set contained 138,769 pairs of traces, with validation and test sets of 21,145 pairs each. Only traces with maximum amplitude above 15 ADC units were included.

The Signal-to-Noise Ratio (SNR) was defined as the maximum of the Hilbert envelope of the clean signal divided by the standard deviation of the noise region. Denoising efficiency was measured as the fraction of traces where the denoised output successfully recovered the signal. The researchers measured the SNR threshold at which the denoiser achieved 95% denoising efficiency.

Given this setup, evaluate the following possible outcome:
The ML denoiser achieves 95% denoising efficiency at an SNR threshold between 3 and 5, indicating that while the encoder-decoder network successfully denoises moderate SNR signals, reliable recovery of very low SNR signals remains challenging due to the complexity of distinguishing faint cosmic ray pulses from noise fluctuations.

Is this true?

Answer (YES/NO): YES